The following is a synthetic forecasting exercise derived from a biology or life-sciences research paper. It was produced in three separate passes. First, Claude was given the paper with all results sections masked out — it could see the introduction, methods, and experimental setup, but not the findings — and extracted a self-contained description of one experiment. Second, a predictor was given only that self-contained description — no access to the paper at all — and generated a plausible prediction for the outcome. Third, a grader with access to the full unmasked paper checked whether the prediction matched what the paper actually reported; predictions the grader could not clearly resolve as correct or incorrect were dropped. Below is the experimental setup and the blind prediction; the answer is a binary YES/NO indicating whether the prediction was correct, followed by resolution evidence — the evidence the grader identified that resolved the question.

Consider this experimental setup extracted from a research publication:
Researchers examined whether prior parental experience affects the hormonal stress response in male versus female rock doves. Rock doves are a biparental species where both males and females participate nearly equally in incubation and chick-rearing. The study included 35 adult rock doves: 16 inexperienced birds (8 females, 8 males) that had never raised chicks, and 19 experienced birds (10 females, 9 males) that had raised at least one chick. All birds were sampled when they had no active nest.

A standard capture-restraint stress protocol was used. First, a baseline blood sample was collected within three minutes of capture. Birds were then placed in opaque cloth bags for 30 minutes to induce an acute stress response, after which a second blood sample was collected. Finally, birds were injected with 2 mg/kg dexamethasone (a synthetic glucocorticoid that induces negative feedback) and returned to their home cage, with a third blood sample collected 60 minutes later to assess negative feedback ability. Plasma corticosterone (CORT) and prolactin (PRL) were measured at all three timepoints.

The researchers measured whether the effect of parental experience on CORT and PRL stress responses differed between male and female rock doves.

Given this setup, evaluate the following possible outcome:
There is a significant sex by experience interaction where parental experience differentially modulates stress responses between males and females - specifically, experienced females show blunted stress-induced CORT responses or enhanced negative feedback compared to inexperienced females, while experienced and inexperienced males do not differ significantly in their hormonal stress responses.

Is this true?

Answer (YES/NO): NO